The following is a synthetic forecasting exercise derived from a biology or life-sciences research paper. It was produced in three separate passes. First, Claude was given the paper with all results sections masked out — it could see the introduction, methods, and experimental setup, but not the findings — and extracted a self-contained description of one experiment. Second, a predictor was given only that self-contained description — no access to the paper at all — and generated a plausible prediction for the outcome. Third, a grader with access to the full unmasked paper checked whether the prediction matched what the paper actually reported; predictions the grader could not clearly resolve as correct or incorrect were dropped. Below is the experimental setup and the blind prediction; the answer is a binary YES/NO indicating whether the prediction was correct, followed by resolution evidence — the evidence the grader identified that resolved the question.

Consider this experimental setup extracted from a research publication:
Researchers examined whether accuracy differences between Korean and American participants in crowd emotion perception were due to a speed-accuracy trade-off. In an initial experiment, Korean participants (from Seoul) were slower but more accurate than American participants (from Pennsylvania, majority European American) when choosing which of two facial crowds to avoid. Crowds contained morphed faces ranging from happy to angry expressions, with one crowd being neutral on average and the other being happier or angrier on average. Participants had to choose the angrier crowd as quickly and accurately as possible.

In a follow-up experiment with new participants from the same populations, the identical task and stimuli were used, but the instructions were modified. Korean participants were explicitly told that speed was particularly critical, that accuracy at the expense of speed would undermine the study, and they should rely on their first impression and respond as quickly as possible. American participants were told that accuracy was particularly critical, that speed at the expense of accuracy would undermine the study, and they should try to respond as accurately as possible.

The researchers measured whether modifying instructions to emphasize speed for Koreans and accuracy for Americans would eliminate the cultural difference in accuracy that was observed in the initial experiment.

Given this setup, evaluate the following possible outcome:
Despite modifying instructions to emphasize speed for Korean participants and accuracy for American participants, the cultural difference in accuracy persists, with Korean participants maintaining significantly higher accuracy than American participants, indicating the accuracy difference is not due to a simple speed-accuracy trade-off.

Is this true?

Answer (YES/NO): YES